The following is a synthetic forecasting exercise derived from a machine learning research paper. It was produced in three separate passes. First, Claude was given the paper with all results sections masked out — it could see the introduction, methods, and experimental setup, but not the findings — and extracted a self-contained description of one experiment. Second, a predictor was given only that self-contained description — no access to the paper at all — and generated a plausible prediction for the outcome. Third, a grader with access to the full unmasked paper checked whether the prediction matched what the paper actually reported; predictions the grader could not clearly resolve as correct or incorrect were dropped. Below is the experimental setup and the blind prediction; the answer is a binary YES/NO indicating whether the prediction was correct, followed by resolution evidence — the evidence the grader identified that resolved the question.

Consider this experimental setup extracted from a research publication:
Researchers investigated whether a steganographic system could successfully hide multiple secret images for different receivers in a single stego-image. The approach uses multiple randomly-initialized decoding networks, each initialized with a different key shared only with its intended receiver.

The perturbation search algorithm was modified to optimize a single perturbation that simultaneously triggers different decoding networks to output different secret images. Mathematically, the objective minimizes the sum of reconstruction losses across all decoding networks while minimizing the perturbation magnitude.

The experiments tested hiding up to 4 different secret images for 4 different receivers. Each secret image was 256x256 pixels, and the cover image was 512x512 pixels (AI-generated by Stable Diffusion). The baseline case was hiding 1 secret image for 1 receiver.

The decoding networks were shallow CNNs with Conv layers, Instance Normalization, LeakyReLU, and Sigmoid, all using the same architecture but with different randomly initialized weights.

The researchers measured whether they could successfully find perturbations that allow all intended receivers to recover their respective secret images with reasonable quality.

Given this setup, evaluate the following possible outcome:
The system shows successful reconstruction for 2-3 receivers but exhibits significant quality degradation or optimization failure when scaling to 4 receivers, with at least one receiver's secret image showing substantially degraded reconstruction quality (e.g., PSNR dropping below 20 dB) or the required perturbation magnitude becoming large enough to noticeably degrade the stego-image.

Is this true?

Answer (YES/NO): NO